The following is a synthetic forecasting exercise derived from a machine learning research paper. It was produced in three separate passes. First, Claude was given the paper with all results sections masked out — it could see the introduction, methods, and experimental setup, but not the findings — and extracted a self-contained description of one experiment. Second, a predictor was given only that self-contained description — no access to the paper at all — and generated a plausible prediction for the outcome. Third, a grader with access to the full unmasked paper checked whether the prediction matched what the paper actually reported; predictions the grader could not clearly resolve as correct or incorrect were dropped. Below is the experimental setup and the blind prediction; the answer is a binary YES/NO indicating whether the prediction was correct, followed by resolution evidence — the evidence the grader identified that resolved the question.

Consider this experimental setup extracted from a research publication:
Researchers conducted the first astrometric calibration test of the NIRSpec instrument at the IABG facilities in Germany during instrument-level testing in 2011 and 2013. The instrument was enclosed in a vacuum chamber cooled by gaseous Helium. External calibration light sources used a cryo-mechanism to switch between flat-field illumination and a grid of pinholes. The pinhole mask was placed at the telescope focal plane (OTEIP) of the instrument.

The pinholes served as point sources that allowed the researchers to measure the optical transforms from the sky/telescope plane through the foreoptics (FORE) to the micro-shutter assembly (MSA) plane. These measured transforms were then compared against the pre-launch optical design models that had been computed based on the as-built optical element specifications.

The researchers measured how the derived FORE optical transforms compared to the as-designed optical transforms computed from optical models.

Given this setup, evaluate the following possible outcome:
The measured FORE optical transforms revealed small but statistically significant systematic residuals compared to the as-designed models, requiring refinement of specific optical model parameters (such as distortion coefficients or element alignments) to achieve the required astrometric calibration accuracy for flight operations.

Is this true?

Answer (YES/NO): NO